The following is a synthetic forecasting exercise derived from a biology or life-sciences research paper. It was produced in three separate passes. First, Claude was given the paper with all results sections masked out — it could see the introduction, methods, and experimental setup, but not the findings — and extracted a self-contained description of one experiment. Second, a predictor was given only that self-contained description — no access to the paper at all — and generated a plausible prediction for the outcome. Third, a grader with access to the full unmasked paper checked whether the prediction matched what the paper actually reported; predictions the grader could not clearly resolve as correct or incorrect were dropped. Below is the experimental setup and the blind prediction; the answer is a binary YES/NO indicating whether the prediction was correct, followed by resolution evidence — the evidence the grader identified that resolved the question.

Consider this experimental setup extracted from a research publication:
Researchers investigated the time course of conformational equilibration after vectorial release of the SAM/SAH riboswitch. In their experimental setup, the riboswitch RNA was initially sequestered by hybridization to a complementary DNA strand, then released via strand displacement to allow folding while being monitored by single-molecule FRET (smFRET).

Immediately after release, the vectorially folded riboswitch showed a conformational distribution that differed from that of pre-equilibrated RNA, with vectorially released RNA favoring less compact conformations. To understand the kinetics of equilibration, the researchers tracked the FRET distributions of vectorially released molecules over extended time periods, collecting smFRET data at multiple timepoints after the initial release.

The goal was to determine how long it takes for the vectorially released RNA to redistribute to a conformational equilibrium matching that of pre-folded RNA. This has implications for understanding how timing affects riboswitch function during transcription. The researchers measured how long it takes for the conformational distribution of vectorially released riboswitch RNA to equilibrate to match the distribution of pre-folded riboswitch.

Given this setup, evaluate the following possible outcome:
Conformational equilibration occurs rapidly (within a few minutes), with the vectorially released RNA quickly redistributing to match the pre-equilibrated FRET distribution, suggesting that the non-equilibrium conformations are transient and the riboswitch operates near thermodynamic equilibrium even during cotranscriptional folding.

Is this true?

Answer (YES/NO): NO